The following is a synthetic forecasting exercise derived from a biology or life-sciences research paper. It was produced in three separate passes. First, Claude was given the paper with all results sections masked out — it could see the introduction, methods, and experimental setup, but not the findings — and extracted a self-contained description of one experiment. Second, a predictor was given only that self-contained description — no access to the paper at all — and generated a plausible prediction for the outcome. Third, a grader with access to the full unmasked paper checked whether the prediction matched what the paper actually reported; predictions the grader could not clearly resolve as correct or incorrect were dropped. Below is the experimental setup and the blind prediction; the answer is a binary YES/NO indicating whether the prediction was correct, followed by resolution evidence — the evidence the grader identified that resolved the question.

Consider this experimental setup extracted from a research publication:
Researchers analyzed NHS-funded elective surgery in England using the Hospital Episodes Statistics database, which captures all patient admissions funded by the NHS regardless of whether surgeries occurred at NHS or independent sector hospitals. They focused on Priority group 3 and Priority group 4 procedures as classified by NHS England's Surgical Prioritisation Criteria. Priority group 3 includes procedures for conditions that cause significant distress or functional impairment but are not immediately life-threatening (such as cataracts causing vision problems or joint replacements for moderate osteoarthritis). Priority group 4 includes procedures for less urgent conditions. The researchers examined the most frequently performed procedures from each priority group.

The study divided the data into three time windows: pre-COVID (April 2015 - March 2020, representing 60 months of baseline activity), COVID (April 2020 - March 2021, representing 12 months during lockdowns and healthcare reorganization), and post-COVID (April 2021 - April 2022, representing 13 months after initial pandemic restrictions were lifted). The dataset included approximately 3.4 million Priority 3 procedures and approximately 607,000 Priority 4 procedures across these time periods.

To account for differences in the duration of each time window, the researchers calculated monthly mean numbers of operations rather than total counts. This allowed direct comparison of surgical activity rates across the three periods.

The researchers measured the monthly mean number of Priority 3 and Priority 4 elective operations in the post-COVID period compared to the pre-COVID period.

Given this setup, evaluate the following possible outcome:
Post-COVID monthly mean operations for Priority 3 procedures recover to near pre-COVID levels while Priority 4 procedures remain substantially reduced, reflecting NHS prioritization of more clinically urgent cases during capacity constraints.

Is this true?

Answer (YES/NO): NO